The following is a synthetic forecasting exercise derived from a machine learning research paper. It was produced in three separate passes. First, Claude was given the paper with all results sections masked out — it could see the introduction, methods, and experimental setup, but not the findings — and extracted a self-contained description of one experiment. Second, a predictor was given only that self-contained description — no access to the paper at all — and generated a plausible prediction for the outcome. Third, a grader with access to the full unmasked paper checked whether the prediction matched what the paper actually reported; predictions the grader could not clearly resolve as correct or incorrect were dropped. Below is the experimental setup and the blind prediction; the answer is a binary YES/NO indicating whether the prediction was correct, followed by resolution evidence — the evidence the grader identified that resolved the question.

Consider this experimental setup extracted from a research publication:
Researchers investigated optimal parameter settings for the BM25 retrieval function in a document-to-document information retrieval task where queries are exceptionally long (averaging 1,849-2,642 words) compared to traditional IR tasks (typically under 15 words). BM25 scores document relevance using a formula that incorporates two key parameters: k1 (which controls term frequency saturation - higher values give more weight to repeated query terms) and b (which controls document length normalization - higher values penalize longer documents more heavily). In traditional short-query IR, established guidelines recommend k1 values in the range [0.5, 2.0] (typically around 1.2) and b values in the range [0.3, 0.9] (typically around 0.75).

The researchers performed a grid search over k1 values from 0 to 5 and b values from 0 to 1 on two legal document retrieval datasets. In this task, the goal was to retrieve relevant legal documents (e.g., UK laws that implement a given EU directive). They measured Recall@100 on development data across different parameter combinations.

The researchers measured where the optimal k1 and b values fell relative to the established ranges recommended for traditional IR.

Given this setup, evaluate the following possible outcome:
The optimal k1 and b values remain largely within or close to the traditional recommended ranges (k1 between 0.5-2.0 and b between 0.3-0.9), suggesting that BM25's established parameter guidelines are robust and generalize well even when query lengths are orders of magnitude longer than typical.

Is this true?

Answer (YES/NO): NO